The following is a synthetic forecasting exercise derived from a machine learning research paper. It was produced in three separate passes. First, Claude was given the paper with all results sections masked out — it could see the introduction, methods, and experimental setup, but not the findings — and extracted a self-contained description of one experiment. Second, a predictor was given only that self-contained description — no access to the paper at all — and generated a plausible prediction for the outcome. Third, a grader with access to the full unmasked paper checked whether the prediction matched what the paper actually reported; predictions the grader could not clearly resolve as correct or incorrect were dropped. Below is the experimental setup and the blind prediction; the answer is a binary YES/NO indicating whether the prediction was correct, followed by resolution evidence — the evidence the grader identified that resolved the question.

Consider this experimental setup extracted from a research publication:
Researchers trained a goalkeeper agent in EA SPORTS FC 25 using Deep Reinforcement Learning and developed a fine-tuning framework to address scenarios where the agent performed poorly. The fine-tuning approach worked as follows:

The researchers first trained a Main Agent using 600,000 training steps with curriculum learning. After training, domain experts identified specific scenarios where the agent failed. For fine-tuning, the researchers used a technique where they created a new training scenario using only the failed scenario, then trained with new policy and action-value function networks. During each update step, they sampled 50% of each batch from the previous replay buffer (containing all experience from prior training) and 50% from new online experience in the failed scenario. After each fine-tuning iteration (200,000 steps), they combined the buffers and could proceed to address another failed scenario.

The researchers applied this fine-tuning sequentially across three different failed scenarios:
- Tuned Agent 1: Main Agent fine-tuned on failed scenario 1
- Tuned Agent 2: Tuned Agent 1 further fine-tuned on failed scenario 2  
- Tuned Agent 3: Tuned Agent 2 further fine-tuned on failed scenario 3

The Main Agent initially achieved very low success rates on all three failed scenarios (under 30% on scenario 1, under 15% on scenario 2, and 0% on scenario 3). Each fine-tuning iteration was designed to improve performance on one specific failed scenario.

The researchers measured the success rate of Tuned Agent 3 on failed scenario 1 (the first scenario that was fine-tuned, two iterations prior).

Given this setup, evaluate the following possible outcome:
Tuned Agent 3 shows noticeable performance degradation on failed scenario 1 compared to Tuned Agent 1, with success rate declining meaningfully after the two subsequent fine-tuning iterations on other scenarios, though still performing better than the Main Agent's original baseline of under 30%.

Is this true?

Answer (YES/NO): NO